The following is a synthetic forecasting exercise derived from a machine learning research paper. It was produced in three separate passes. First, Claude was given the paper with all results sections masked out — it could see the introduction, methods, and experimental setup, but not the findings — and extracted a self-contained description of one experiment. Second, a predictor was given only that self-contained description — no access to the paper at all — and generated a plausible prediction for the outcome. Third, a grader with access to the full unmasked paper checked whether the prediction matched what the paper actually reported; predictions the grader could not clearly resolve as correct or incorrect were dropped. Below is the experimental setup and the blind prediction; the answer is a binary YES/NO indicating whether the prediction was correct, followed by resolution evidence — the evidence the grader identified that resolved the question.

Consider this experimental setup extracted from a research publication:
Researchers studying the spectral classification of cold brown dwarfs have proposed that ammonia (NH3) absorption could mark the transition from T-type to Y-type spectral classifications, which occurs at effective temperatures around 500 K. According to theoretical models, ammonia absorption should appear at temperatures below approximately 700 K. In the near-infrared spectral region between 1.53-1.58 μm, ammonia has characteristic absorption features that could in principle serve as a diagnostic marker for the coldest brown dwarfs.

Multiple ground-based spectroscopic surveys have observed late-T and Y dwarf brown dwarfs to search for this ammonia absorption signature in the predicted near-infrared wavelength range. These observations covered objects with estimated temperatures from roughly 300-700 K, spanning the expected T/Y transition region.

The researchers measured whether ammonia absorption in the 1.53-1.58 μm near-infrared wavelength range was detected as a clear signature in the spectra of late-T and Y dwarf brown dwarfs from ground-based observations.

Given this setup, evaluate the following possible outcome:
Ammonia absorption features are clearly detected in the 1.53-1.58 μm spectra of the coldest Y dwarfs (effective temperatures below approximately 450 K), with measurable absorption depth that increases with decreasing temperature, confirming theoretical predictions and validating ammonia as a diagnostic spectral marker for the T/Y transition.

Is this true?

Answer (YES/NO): NO